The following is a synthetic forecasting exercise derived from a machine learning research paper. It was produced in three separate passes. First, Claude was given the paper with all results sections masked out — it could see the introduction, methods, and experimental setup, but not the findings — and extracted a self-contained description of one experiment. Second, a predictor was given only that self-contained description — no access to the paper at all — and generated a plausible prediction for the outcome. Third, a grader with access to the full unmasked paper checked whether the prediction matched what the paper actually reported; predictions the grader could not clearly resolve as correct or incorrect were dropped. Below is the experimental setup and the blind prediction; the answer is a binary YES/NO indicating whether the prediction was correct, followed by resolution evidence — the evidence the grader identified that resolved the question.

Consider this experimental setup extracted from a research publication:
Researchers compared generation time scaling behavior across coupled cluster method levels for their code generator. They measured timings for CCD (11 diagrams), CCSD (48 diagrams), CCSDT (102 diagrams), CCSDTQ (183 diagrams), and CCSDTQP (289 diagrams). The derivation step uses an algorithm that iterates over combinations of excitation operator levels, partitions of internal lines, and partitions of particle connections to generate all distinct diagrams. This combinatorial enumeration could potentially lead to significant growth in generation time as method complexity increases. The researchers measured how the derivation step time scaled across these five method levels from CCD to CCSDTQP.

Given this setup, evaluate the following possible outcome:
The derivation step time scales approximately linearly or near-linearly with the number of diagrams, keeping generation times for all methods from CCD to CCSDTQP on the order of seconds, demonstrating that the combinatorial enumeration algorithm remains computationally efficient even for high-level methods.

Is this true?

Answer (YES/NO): YES